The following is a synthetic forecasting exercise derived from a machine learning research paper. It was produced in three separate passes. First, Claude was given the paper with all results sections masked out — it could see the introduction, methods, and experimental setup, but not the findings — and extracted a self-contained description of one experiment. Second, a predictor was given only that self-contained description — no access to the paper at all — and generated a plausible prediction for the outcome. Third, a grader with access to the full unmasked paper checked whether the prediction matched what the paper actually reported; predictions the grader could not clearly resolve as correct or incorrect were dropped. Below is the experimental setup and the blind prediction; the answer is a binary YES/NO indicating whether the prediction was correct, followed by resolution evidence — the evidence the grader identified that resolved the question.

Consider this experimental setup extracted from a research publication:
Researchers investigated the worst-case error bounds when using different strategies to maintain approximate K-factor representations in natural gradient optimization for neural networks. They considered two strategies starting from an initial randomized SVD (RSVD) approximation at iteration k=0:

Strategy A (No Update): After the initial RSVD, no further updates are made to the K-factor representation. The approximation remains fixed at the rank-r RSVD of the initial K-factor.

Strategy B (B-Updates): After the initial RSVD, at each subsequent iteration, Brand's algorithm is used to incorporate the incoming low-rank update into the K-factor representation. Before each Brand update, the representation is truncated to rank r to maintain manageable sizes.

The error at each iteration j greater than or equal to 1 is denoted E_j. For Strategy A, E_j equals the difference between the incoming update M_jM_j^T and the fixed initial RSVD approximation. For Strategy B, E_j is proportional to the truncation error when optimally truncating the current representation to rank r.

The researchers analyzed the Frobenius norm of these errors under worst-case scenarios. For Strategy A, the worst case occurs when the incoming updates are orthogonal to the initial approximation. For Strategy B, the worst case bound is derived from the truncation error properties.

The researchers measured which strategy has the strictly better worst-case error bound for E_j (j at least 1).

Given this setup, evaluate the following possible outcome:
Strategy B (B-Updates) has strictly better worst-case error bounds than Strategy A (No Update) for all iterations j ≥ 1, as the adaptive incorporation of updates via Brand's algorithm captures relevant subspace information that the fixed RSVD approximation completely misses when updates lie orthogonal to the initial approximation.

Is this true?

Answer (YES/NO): YES